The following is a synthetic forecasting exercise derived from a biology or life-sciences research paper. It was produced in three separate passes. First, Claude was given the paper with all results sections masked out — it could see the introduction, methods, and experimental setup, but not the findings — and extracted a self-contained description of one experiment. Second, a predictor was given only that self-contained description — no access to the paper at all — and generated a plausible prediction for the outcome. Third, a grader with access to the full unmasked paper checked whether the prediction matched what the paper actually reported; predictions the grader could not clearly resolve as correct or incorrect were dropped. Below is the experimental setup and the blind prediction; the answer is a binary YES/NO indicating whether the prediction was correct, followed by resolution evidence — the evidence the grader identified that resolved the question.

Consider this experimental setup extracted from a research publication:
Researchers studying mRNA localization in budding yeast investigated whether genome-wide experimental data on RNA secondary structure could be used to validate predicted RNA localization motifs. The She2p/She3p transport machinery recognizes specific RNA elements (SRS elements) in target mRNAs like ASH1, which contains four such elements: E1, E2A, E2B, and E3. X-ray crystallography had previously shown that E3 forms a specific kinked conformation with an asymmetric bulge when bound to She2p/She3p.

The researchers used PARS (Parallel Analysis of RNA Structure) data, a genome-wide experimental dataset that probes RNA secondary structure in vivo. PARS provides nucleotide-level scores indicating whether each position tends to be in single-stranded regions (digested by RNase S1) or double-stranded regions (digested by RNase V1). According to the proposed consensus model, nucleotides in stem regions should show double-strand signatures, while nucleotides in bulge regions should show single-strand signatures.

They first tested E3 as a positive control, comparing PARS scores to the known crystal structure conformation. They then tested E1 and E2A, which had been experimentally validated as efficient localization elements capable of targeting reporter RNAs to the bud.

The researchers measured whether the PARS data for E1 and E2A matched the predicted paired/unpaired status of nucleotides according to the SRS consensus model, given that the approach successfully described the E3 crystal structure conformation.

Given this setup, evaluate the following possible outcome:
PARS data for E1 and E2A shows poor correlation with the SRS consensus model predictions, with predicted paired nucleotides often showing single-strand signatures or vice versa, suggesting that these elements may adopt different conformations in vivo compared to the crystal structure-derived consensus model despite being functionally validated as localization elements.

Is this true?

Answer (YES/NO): YES